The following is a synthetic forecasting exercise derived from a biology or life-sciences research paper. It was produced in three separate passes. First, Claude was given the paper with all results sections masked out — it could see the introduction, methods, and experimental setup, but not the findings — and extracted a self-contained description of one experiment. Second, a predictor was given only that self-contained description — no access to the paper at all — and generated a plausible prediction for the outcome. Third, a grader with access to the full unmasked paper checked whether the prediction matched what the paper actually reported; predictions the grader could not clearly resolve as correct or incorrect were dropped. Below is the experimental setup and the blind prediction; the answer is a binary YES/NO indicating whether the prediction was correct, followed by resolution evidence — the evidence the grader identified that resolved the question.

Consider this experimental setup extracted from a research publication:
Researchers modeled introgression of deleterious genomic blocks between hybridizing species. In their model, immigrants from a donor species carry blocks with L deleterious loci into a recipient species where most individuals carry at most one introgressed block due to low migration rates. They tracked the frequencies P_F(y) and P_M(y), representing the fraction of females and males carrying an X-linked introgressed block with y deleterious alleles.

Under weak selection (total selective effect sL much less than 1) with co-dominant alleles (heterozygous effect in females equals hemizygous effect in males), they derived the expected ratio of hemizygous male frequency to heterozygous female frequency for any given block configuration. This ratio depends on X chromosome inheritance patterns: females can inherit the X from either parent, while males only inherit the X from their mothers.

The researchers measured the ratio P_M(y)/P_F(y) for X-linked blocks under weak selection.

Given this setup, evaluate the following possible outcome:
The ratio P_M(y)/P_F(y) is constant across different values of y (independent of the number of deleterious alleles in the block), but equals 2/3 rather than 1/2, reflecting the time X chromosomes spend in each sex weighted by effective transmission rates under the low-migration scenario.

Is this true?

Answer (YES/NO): NO